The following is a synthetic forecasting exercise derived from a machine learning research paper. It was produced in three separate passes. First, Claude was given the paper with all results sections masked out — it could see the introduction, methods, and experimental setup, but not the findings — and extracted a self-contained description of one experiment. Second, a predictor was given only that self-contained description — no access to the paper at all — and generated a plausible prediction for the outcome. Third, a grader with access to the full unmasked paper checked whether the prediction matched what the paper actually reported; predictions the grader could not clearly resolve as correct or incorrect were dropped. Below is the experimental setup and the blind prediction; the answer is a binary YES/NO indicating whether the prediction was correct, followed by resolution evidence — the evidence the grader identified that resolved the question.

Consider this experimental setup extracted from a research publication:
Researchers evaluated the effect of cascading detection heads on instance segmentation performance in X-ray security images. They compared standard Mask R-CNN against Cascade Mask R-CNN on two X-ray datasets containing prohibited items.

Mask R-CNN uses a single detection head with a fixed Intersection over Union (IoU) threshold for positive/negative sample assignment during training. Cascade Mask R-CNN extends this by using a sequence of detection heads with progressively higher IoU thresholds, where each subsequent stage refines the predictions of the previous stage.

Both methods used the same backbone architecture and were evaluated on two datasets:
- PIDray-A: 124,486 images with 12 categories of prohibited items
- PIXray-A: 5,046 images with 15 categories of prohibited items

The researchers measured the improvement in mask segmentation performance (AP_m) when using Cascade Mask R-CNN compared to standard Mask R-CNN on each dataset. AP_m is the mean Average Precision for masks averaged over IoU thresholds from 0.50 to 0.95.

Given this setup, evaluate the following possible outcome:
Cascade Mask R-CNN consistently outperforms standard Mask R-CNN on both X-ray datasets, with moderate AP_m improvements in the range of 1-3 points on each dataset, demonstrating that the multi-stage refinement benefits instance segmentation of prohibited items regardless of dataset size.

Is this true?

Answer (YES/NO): NO